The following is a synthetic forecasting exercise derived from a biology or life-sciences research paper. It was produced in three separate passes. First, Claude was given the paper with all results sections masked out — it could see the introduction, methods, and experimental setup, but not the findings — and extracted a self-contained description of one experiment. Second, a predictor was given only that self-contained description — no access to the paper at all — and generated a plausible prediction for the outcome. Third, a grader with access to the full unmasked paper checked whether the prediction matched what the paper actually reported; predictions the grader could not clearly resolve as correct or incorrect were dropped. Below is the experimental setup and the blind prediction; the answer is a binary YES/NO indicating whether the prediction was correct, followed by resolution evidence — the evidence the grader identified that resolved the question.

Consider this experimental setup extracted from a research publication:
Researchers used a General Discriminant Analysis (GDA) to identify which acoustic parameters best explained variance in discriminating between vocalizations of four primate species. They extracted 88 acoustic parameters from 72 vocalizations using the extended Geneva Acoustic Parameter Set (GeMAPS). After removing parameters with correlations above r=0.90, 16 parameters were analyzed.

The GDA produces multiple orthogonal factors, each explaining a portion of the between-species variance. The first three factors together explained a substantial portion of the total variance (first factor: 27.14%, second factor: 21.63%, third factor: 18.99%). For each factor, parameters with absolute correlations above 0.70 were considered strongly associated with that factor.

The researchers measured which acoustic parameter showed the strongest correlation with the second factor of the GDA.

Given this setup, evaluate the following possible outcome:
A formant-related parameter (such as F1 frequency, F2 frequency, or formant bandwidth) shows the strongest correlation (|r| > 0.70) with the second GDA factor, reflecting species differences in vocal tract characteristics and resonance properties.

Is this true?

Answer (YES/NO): YES